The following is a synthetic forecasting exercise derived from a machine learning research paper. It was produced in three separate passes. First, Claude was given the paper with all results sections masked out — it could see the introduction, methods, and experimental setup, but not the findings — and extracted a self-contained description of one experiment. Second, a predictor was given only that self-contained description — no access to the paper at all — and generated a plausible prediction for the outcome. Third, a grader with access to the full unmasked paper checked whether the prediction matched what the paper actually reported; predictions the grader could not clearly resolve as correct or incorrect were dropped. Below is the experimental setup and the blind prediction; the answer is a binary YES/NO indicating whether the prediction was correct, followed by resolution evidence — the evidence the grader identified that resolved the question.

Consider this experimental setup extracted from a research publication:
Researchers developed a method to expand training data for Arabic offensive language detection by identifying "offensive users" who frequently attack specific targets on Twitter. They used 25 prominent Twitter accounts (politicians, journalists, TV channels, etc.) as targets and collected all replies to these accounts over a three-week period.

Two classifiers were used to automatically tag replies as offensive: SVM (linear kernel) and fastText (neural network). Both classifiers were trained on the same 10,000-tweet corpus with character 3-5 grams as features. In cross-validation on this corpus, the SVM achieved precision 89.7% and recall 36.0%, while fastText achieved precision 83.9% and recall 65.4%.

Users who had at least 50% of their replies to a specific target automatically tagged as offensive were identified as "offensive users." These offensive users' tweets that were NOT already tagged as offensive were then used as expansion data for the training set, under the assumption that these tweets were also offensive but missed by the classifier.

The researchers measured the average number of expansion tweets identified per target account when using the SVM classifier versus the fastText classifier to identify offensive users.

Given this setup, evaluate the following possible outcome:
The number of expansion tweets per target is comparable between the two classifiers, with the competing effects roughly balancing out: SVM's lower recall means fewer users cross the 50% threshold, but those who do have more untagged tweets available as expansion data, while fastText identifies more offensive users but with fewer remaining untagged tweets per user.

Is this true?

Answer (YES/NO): NO